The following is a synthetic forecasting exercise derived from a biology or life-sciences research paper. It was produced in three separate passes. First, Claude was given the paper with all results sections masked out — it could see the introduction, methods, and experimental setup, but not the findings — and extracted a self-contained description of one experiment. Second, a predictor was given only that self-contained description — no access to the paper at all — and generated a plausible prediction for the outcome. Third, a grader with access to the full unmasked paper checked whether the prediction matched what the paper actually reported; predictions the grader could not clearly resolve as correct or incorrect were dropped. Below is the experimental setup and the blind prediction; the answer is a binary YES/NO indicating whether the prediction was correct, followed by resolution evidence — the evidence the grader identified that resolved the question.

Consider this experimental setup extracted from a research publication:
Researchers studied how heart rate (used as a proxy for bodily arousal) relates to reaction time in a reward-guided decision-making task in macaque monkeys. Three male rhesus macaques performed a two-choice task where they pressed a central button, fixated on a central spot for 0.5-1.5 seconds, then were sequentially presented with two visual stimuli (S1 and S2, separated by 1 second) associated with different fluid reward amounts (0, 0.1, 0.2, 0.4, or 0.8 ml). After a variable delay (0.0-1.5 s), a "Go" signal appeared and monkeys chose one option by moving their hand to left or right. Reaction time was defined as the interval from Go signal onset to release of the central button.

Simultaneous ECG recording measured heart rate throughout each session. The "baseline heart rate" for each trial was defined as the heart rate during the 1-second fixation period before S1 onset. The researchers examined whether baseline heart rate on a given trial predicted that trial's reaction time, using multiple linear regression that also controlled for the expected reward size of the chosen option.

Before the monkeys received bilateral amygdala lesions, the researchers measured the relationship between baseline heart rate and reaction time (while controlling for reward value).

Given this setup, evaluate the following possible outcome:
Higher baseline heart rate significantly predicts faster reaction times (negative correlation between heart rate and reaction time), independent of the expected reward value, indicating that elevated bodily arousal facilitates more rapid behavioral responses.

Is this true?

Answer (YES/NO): YES